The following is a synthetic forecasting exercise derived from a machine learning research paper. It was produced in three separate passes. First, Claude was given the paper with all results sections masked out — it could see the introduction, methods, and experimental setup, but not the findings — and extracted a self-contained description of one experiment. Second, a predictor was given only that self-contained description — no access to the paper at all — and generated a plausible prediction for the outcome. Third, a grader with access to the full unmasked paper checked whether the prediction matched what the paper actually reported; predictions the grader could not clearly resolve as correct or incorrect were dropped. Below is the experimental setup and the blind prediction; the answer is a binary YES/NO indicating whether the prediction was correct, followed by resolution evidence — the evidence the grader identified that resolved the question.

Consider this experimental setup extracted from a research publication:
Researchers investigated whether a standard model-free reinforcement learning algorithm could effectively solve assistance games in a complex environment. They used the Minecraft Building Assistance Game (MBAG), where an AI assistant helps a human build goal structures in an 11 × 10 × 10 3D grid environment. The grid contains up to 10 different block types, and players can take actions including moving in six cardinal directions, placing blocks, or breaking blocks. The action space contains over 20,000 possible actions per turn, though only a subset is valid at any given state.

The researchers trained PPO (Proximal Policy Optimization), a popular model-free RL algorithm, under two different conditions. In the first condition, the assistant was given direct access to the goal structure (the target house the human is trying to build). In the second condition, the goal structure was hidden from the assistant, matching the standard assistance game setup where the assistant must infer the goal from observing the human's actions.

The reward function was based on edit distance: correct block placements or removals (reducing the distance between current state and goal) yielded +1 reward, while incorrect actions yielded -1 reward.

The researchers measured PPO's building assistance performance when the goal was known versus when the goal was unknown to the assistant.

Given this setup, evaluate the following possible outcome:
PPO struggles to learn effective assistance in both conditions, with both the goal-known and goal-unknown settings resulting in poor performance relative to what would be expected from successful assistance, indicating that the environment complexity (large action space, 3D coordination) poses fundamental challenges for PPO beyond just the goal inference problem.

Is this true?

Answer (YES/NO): NO